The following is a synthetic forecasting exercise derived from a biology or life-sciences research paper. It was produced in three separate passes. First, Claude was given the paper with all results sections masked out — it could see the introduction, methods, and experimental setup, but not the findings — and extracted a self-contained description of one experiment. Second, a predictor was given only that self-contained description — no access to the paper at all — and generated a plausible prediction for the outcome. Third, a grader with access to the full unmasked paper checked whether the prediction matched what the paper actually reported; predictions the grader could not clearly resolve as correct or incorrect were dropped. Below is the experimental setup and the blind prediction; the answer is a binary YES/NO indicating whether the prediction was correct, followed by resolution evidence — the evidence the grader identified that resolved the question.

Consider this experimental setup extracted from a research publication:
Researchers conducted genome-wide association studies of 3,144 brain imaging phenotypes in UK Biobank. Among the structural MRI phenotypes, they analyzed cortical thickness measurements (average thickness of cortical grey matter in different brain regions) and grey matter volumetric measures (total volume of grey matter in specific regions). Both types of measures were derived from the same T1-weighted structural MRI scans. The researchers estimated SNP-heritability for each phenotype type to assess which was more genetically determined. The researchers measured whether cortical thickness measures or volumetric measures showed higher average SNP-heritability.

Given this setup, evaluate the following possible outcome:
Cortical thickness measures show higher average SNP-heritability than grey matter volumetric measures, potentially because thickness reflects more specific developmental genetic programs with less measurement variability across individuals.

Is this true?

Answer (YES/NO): NO